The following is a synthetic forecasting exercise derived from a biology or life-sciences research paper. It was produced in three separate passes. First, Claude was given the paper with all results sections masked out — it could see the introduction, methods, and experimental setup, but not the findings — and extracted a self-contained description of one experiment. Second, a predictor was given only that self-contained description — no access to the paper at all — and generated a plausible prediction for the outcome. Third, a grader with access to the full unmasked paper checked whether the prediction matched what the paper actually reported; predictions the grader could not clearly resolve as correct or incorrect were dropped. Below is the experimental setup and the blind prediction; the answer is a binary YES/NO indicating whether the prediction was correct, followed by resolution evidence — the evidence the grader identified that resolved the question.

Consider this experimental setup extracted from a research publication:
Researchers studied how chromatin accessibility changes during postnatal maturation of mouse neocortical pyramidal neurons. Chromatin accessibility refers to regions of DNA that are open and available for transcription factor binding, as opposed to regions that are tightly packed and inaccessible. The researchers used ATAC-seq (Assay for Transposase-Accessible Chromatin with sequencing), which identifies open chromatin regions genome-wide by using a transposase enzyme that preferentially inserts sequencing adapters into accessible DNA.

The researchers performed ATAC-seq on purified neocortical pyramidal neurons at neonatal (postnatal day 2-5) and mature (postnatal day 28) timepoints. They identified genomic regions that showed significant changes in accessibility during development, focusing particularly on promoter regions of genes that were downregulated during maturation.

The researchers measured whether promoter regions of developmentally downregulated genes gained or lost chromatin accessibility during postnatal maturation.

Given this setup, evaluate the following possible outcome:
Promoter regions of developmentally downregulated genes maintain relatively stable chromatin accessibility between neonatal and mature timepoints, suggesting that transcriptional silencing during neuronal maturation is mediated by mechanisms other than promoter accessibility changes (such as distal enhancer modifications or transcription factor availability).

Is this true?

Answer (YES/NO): YES